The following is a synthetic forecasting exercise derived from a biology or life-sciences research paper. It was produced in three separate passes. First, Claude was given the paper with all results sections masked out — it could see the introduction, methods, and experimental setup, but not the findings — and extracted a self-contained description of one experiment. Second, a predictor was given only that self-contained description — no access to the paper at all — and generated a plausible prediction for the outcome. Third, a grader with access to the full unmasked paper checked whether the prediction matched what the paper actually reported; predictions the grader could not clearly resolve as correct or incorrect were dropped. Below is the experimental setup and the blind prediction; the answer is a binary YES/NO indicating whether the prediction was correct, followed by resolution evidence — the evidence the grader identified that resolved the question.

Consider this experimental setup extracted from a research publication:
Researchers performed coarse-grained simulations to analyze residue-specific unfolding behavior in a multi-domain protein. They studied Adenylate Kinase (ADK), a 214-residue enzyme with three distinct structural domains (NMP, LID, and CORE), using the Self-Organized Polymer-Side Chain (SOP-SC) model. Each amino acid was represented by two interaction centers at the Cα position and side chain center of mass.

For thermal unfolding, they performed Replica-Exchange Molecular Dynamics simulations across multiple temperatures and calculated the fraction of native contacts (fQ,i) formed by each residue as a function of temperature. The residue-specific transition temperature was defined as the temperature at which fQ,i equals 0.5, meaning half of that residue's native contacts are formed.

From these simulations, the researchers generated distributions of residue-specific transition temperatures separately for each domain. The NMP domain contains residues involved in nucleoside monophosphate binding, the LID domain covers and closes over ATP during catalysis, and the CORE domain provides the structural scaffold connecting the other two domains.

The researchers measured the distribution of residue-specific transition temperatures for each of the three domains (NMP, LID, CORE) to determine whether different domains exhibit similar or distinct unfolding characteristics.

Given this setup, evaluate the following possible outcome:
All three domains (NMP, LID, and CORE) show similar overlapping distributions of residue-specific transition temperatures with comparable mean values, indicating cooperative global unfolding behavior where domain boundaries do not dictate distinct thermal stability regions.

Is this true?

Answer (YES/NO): NO